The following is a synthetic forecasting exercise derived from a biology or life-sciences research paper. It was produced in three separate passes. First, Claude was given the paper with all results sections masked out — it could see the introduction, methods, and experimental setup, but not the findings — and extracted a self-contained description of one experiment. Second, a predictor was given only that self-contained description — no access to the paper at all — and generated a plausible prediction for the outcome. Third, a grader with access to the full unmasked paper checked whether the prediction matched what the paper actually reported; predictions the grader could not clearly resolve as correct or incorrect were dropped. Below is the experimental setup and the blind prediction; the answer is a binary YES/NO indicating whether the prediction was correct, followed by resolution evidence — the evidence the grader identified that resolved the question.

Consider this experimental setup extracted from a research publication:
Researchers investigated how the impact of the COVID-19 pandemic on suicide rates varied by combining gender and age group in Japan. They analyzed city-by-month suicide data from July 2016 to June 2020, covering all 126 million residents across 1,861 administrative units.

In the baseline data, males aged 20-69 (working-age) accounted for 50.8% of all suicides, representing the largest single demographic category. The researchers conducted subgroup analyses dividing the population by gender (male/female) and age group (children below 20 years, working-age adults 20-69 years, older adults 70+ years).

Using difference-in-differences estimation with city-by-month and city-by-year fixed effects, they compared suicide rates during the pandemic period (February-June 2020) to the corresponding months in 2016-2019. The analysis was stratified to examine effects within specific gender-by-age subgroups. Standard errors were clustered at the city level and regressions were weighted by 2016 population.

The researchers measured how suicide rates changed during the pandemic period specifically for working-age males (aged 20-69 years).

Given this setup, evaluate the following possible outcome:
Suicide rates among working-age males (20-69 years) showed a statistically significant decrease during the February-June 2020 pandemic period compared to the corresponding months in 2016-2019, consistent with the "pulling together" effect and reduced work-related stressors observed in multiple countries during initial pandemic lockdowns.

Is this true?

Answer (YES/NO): YES